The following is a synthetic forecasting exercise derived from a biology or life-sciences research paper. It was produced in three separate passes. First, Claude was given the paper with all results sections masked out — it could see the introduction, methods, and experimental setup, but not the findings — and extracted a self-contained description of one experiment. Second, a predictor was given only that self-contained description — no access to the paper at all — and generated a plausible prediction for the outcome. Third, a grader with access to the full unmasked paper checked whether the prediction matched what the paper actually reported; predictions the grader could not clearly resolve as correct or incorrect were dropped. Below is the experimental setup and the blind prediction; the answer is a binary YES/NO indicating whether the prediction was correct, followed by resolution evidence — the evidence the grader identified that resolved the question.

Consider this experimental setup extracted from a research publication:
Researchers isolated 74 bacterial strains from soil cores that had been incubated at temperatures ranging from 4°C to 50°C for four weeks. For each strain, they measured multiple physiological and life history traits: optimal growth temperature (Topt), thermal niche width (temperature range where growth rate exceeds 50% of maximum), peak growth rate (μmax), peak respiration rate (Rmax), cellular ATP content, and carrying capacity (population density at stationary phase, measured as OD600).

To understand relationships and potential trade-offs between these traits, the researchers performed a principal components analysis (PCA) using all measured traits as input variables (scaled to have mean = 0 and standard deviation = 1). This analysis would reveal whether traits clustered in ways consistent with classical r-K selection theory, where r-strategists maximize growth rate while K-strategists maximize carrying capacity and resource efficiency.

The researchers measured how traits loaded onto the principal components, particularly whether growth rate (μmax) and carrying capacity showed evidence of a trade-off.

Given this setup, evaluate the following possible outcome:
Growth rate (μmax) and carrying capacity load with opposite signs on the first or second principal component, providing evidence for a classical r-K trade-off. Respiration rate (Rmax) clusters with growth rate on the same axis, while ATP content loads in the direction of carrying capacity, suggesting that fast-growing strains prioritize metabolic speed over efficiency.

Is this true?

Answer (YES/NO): NO